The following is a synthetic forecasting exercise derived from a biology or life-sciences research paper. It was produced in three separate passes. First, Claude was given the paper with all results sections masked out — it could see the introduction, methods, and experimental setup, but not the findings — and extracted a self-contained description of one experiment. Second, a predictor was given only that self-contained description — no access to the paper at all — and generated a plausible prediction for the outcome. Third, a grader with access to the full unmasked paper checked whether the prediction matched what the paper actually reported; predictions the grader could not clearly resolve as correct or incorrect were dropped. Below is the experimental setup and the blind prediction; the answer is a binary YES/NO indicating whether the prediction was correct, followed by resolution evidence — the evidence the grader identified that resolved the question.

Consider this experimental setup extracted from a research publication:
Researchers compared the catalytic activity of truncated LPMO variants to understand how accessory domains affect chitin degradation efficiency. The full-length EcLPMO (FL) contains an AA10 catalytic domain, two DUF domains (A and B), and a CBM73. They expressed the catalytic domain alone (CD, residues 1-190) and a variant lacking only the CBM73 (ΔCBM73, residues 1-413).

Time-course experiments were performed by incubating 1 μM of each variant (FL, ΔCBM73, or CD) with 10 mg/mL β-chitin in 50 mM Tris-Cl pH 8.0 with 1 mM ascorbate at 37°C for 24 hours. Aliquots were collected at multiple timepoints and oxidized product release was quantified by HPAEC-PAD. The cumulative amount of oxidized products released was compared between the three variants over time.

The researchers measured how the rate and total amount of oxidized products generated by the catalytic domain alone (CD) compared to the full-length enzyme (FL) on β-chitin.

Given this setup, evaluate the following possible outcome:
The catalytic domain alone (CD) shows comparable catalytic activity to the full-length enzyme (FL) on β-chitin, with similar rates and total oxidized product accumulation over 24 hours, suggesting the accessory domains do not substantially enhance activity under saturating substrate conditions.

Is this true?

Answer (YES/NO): NO